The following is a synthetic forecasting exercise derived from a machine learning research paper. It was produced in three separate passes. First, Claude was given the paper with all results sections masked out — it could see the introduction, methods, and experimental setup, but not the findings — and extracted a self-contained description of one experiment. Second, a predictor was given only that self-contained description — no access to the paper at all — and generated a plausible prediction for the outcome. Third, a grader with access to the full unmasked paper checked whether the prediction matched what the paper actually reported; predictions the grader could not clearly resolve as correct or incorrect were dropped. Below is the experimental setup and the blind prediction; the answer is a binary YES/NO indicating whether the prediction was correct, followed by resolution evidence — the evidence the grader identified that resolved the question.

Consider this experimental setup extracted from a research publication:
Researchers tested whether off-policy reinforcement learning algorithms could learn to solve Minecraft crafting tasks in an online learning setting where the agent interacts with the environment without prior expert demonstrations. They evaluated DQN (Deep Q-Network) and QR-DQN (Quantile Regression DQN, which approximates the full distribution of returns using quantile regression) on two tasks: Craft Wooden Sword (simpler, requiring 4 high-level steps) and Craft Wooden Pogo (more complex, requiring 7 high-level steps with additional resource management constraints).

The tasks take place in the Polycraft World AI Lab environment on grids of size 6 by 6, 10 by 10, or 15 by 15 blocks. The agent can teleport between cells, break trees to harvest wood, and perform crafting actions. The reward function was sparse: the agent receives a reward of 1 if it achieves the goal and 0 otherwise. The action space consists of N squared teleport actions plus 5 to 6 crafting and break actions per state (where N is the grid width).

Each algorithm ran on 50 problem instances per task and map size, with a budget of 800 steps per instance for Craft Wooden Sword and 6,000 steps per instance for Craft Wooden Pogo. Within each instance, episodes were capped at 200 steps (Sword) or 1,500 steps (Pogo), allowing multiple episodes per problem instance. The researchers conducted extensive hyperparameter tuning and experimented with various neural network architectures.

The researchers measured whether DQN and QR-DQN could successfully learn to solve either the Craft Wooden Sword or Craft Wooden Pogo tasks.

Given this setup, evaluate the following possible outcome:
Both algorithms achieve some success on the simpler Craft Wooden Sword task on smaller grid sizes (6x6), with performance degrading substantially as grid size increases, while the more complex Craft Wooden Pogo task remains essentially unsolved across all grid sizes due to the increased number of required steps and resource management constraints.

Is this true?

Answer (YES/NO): NO